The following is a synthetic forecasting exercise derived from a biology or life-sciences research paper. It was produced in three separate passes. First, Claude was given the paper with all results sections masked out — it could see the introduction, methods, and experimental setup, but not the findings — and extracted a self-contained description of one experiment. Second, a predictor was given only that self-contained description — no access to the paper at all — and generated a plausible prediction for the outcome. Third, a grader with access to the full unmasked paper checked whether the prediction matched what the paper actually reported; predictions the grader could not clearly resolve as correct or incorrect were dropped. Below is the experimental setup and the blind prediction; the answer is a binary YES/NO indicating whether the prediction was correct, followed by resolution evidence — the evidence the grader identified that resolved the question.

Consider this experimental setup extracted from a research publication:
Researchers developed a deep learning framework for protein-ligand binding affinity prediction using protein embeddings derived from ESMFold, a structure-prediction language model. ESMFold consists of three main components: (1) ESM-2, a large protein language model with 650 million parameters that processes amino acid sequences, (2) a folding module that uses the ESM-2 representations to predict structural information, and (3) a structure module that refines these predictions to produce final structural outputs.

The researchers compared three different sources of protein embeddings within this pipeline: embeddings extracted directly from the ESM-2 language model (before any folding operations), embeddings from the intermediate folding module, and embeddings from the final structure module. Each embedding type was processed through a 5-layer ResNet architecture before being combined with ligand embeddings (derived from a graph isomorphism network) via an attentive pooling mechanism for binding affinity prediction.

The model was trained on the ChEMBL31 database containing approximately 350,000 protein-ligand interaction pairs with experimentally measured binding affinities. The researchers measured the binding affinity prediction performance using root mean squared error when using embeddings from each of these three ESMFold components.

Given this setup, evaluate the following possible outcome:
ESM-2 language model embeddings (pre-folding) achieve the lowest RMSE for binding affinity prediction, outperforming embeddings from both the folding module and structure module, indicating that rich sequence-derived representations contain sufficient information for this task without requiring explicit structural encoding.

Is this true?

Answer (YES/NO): NO